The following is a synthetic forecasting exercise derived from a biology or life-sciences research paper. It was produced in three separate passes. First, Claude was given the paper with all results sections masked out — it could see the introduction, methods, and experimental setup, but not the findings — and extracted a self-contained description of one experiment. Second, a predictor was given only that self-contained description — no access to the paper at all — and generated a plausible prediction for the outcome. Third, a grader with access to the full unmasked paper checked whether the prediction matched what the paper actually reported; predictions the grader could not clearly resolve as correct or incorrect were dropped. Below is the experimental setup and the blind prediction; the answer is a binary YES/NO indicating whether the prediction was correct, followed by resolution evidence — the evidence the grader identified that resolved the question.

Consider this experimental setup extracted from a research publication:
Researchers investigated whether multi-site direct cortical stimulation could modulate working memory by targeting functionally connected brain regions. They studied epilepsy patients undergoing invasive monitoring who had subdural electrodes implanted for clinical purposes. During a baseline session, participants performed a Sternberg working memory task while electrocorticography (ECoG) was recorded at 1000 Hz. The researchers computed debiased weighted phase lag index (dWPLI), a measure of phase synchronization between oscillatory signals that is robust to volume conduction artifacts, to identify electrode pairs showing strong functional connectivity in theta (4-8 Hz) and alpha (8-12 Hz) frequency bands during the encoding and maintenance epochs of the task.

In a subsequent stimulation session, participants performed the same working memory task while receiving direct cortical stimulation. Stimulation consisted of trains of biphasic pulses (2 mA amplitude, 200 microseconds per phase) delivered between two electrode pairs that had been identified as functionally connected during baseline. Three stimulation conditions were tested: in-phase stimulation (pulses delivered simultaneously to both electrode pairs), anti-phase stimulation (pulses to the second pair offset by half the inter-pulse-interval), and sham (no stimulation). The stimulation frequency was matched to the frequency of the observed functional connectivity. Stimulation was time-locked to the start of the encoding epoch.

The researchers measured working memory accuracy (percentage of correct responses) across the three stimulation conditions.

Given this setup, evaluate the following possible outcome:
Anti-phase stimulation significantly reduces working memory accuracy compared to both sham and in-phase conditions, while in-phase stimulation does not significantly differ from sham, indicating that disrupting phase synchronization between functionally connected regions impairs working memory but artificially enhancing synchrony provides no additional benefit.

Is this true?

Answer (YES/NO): NO